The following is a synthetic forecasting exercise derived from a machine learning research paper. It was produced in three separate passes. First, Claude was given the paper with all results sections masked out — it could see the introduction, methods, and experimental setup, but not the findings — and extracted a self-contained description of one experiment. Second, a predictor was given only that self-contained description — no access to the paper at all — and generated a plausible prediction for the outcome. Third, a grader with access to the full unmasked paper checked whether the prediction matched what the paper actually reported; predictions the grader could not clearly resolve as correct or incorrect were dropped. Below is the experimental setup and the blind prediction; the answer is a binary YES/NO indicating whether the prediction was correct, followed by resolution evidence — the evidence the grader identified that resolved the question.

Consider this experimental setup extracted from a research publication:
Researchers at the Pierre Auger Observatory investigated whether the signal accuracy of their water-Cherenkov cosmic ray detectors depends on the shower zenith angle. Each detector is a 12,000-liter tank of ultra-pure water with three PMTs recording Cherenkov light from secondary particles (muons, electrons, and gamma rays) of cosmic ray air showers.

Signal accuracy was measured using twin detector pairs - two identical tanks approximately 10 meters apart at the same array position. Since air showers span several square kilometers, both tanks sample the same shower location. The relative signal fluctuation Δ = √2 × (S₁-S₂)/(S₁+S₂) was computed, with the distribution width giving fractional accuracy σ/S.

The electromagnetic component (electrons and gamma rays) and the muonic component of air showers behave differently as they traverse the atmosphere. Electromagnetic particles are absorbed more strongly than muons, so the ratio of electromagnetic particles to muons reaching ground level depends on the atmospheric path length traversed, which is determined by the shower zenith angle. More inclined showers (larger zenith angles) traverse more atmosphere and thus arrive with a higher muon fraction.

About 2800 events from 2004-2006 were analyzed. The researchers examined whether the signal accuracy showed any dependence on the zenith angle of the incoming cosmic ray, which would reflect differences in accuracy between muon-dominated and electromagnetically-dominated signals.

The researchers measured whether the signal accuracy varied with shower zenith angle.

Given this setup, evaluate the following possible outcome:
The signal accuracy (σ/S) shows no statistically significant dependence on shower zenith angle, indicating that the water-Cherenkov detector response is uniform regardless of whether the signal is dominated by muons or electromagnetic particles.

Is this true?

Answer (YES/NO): NO